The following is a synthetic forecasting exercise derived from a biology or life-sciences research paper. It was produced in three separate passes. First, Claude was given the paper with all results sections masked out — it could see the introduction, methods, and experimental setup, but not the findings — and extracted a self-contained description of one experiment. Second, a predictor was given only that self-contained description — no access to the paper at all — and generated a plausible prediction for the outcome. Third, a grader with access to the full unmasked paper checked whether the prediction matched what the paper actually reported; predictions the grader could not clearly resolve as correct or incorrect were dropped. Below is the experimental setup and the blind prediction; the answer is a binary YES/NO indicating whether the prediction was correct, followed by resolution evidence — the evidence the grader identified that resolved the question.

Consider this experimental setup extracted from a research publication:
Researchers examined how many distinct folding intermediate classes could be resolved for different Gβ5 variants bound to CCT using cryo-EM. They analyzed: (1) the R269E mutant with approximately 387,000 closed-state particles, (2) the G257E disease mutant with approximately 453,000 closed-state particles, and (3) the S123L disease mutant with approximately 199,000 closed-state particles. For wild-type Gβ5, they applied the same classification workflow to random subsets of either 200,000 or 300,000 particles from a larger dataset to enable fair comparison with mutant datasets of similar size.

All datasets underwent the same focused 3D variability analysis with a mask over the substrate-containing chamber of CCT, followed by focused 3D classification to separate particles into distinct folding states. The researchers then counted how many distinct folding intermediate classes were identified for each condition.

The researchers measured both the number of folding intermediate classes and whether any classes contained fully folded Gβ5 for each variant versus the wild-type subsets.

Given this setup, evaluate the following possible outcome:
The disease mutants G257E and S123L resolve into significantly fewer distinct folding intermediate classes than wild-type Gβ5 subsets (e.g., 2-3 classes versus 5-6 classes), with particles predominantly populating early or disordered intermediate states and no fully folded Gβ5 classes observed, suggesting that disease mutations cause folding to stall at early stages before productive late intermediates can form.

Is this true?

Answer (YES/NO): NO